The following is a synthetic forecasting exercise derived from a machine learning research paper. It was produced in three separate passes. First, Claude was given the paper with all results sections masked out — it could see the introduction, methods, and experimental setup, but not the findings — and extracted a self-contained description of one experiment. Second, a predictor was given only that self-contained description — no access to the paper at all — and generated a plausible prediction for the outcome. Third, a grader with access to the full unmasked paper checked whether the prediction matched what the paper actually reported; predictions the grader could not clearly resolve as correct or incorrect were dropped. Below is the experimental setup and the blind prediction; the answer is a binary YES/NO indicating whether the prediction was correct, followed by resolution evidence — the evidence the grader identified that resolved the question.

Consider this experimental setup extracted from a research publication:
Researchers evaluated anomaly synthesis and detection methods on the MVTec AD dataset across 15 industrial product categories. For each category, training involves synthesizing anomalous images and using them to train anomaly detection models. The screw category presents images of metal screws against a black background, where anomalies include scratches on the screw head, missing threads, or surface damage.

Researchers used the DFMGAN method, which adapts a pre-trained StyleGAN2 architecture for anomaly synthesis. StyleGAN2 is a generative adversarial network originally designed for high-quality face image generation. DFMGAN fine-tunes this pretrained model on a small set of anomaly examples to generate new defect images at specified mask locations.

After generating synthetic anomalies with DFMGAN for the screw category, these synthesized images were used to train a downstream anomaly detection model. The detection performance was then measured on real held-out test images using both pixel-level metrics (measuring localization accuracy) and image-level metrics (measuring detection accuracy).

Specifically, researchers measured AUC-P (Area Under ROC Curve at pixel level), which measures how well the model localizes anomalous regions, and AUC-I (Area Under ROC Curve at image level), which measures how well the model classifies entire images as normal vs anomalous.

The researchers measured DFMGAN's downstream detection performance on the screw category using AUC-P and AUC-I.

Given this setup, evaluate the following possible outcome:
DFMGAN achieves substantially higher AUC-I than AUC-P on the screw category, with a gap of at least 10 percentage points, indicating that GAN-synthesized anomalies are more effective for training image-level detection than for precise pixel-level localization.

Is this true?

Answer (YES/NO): NO